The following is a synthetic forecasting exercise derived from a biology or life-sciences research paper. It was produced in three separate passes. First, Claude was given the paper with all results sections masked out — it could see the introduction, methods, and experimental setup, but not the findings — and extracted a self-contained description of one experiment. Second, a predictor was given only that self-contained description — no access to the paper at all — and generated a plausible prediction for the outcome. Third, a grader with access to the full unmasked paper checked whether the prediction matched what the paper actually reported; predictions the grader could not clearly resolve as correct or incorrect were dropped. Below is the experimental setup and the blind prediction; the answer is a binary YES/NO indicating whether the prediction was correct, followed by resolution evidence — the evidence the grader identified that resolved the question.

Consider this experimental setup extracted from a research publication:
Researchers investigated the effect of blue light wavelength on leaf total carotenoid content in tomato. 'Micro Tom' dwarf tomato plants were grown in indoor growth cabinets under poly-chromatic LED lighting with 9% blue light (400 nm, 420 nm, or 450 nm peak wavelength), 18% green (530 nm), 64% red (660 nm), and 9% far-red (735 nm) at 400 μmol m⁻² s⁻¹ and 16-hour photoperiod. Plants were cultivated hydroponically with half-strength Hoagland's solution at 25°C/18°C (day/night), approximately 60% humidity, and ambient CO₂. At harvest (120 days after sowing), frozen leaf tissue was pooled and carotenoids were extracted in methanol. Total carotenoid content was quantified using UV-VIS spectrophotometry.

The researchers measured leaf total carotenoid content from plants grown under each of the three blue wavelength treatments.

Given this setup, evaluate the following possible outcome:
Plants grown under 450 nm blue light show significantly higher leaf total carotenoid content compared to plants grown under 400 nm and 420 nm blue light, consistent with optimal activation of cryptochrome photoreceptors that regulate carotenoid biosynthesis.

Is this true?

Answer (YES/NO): NO